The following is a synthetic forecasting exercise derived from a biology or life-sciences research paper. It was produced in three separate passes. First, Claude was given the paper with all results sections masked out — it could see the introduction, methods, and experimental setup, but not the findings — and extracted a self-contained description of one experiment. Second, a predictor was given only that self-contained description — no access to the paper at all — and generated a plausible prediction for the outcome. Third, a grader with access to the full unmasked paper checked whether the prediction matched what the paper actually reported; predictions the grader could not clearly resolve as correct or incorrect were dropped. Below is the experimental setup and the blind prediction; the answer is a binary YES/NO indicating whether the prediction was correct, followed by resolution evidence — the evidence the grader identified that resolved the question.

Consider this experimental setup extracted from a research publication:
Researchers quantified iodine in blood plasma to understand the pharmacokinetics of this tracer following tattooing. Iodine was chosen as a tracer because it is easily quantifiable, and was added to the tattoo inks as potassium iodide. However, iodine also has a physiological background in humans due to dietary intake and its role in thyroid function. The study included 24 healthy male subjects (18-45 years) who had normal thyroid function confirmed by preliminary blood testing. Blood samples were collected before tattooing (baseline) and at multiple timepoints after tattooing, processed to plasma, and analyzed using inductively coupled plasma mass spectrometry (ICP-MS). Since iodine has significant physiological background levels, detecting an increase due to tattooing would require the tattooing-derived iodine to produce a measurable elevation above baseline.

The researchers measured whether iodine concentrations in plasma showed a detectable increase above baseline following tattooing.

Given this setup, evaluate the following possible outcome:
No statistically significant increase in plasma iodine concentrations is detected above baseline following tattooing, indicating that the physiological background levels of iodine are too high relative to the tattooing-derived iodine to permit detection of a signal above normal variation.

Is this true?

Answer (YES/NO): NO